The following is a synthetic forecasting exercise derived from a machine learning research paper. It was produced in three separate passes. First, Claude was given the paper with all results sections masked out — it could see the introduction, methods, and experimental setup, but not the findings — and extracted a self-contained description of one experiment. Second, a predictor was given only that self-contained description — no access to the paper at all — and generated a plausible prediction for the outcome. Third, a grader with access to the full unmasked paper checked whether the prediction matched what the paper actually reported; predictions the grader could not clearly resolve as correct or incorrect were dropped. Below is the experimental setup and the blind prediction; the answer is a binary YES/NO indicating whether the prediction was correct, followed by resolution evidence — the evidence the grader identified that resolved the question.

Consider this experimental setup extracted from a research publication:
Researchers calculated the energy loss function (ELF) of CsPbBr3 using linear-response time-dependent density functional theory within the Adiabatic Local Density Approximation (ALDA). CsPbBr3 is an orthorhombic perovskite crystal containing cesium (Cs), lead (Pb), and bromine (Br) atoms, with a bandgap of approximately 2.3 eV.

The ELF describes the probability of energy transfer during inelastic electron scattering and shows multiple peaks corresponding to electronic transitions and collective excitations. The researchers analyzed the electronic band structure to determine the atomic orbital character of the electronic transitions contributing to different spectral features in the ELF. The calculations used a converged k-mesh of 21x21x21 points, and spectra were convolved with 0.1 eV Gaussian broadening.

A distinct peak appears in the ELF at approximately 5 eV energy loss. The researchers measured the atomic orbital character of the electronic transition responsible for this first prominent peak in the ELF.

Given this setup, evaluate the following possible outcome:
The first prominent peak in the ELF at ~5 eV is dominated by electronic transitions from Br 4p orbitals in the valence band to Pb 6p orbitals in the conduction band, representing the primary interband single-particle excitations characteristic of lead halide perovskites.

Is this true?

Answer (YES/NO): YES